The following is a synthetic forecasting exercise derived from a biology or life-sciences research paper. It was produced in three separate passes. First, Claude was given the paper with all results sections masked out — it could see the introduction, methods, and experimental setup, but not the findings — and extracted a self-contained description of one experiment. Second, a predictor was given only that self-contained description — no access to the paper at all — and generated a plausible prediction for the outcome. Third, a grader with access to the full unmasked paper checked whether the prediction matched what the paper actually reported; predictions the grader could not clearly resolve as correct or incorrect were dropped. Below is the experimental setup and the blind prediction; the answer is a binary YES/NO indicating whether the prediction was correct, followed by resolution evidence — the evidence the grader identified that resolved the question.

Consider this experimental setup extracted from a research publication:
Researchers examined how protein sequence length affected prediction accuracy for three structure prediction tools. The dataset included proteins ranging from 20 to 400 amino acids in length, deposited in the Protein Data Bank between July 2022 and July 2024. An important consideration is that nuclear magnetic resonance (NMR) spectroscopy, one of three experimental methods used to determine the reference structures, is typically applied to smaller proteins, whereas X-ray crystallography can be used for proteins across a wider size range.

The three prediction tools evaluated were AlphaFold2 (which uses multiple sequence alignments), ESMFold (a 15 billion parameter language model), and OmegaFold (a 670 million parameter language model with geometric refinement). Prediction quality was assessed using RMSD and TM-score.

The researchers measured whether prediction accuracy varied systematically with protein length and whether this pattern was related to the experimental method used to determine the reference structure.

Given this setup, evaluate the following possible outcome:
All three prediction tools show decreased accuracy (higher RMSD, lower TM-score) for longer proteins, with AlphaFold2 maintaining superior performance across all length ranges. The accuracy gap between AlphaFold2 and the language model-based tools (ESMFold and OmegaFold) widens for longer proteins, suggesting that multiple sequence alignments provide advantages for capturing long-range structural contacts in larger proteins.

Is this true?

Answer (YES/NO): NO